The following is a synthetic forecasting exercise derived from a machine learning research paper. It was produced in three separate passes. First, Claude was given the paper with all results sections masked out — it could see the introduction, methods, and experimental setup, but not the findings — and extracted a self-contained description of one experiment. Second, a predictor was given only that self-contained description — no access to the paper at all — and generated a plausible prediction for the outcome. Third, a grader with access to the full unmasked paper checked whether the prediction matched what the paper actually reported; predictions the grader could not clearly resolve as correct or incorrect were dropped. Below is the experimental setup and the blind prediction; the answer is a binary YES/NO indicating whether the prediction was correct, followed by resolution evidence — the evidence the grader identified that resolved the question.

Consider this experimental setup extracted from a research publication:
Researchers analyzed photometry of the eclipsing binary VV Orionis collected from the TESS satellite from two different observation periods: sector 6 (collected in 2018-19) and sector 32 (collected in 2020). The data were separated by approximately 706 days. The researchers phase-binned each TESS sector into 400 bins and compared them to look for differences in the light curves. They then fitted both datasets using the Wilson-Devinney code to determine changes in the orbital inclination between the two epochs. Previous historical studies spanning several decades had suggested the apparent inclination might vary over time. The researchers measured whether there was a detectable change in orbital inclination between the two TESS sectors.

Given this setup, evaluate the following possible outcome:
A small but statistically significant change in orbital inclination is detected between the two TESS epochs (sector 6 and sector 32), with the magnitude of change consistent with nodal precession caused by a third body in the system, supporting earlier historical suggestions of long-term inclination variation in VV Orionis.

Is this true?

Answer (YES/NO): NO